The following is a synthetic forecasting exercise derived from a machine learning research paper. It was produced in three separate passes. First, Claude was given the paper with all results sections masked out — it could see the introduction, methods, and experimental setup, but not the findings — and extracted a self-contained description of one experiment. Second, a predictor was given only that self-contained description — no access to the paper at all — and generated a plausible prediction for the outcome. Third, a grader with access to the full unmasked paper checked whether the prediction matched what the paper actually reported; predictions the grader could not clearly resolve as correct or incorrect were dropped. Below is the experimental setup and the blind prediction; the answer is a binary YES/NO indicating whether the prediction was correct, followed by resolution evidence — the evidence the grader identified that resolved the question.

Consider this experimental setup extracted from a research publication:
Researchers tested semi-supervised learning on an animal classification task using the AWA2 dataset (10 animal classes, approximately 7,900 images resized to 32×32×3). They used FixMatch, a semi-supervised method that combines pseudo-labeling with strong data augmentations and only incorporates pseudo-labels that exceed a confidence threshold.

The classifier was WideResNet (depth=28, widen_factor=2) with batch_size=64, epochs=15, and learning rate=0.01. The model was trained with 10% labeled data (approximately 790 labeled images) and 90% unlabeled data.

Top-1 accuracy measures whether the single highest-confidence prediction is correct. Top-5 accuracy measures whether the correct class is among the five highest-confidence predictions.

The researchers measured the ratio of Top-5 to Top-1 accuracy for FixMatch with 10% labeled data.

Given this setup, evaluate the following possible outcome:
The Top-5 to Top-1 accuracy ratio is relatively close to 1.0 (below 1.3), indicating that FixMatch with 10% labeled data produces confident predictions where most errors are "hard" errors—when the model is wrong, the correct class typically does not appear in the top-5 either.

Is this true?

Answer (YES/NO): NO